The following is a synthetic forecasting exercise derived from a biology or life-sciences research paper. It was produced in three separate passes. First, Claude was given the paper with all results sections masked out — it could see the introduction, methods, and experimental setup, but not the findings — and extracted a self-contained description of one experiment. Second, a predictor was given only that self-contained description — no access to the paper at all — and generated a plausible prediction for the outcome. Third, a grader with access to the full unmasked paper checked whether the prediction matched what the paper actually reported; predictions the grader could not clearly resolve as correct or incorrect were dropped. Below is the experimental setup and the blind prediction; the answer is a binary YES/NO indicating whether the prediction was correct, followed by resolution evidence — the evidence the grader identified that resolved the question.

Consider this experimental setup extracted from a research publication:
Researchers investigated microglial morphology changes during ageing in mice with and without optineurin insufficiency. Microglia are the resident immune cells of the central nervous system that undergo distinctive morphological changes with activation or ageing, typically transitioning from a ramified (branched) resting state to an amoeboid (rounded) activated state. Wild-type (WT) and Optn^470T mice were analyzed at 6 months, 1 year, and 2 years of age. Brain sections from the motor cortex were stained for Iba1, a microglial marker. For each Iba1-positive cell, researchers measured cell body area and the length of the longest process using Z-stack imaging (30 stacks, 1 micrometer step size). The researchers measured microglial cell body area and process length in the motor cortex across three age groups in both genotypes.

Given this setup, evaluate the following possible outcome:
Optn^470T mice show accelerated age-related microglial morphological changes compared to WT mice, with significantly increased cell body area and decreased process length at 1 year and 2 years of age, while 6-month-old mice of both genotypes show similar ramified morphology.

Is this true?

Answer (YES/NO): NO